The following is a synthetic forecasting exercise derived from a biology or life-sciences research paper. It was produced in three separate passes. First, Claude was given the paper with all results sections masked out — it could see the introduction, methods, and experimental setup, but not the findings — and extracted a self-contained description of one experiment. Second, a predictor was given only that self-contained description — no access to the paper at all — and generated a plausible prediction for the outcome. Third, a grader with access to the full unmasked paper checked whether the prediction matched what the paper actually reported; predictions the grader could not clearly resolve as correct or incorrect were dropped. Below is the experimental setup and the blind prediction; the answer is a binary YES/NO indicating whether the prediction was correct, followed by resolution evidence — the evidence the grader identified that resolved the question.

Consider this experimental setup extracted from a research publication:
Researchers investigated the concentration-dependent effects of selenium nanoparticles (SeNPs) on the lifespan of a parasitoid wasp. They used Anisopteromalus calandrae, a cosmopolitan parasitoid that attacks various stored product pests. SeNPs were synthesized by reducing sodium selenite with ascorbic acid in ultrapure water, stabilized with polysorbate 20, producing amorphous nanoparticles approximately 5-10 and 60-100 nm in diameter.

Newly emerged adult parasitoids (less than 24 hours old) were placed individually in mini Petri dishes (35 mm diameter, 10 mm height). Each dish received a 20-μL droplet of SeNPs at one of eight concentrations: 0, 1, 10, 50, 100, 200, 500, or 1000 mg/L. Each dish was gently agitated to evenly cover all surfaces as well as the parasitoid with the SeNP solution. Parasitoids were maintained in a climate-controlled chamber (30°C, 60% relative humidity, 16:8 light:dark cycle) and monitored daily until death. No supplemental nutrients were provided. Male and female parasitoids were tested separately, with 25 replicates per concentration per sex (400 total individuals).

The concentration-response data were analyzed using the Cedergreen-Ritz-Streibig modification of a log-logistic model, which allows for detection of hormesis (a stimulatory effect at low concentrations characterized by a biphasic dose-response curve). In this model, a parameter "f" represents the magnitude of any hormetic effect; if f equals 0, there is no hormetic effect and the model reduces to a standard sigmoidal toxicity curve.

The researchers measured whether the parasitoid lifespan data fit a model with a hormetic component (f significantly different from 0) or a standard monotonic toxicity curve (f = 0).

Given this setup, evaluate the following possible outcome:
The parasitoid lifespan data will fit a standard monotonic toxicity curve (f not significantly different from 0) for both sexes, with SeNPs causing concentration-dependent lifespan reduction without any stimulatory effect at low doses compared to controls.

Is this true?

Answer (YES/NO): NO